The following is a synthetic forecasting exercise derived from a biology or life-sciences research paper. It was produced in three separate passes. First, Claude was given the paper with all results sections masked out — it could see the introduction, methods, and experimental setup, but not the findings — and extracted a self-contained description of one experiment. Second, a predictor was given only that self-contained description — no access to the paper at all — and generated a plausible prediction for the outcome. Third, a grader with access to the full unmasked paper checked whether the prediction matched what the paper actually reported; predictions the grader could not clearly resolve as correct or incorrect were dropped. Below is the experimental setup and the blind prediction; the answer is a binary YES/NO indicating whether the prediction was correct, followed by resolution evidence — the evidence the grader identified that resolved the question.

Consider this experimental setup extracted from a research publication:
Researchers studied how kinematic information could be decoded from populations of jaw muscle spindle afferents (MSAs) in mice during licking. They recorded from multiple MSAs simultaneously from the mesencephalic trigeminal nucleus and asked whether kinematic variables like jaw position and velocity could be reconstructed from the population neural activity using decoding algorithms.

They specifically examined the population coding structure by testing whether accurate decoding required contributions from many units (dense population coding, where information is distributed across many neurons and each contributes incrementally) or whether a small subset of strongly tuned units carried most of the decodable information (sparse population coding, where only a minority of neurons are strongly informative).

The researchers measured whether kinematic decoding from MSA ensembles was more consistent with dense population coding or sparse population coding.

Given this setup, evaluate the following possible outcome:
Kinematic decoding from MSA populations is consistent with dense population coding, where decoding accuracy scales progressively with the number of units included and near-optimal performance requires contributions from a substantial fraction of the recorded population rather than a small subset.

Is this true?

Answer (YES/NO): NO